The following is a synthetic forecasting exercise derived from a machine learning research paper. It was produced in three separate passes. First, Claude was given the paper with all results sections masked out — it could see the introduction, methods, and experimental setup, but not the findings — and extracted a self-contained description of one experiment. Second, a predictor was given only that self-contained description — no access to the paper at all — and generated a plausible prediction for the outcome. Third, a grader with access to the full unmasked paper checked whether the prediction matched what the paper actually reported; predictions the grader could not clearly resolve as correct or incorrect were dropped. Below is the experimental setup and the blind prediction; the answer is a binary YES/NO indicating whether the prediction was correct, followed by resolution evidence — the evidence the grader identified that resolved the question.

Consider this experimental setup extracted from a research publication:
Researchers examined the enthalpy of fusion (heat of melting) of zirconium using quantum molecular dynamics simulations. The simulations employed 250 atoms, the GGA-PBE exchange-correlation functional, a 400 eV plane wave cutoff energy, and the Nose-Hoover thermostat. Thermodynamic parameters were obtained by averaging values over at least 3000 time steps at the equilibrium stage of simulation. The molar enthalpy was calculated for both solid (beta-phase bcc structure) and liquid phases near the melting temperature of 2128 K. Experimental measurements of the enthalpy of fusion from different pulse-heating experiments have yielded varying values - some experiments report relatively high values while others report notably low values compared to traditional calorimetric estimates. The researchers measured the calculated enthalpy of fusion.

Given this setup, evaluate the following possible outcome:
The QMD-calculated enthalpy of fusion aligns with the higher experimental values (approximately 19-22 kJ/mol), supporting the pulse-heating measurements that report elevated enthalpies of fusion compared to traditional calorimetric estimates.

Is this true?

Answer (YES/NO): NO